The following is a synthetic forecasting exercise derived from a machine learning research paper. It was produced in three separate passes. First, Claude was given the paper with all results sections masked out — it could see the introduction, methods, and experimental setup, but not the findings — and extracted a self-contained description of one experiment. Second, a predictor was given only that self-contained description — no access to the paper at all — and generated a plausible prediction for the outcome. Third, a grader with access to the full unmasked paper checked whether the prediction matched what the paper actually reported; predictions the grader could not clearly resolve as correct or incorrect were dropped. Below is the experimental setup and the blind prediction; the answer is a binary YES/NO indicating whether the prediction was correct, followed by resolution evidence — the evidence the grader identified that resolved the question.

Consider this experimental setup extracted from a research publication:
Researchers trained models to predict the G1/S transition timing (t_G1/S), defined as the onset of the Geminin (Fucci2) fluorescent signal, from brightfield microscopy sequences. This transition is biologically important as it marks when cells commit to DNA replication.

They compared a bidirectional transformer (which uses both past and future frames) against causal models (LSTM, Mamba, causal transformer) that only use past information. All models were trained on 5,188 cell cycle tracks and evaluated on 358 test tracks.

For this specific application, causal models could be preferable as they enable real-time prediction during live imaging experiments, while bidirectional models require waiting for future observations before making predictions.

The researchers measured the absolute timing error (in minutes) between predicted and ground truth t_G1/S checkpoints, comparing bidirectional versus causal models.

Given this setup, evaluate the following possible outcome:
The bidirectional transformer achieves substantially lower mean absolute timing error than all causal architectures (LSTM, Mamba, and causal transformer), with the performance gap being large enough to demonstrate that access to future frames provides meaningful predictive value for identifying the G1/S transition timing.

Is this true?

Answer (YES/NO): YES